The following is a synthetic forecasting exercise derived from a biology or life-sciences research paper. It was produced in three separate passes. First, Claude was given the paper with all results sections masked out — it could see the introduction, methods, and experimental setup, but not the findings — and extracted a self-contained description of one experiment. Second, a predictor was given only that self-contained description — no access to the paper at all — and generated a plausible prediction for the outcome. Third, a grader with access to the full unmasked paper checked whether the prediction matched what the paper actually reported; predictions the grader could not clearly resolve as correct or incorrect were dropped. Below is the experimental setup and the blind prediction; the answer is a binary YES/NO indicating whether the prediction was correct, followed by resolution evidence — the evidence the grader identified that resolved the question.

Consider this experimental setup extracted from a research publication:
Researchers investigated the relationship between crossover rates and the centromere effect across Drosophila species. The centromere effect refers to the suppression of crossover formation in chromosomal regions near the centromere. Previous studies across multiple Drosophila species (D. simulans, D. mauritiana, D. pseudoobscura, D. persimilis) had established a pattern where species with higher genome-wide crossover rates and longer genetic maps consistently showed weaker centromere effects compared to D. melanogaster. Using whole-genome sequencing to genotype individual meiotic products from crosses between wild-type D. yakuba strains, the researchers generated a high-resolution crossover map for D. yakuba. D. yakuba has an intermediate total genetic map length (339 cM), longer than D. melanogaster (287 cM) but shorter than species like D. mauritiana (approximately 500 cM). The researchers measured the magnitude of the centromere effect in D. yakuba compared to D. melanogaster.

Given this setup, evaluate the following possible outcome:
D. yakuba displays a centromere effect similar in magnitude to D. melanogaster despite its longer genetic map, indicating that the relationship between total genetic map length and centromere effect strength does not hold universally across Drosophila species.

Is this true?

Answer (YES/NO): NO